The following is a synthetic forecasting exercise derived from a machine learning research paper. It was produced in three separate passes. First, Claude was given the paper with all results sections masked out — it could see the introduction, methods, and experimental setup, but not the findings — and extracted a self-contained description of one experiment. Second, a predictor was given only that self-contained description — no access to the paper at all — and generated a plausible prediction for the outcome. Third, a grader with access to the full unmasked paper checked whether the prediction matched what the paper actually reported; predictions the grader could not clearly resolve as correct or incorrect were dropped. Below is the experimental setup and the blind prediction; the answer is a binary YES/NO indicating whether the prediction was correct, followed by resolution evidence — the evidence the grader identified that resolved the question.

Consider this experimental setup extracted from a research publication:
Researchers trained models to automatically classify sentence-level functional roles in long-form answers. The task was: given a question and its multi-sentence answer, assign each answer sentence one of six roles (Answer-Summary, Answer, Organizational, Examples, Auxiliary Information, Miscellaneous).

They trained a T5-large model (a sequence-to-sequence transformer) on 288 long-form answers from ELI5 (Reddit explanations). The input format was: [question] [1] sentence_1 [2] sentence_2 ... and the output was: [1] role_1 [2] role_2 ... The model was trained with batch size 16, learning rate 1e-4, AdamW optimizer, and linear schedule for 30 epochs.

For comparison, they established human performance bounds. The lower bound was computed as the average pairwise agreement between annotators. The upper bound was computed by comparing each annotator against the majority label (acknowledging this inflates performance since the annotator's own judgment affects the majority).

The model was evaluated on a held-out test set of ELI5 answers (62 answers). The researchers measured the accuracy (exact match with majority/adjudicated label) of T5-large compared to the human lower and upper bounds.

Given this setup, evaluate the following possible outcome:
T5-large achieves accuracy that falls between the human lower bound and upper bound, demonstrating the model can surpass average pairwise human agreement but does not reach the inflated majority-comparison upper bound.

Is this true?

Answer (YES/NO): NO